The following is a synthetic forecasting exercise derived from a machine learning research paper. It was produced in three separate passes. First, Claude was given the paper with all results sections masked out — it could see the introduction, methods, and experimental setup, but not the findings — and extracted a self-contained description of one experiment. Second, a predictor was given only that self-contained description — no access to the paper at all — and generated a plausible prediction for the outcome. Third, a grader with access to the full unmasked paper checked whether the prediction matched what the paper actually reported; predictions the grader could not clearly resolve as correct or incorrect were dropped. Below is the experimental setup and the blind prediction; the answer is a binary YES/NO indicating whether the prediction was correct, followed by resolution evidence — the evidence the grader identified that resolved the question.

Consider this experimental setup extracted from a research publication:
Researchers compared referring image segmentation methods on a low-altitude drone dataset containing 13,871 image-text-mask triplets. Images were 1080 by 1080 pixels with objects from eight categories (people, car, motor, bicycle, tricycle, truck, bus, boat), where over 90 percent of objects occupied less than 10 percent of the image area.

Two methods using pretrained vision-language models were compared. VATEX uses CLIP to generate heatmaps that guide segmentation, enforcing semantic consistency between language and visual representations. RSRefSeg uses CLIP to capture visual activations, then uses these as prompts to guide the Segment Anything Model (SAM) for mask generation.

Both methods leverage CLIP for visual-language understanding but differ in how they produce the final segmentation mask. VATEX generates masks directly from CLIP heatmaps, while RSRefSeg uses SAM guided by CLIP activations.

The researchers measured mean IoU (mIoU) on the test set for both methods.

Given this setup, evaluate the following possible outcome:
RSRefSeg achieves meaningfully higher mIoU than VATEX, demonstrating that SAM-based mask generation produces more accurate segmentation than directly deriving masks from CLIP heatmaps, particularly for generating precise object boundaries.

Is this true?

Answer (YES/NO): NO